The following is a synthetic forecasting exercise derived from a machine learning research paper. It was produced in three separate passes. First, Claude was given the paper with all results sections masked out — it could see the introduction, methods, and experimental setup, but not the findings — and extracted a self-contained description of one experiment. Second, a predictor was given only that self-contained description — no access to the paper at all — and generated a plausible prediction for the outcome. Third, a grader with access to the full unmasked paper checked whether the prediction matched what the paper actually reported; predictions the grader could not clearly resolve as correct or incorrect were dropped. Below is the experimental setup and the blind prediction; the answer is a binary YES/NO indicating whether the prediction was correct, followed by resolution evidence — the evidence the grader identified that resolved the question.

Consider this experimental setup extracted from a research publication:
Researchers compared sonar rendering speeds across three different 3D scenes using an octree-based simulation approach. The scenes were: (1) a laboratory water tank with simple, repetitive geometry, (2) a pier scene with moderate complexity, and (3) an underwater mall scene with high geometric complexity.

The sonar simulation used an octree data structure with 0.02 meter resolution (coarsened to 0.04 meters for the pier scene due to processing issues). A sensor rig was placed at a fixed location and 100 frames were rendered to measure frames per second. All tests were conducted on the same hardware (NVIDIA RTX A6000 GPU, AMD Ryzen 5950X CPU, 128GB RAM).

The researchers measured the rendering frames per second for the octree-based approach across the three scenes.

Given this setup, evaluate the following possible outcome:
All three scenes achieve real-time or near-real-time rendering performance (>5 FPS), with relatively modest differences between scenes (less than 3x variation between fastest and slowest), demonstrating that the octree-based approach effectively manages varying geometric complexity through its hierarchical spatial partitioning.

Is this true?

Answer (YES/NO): NO